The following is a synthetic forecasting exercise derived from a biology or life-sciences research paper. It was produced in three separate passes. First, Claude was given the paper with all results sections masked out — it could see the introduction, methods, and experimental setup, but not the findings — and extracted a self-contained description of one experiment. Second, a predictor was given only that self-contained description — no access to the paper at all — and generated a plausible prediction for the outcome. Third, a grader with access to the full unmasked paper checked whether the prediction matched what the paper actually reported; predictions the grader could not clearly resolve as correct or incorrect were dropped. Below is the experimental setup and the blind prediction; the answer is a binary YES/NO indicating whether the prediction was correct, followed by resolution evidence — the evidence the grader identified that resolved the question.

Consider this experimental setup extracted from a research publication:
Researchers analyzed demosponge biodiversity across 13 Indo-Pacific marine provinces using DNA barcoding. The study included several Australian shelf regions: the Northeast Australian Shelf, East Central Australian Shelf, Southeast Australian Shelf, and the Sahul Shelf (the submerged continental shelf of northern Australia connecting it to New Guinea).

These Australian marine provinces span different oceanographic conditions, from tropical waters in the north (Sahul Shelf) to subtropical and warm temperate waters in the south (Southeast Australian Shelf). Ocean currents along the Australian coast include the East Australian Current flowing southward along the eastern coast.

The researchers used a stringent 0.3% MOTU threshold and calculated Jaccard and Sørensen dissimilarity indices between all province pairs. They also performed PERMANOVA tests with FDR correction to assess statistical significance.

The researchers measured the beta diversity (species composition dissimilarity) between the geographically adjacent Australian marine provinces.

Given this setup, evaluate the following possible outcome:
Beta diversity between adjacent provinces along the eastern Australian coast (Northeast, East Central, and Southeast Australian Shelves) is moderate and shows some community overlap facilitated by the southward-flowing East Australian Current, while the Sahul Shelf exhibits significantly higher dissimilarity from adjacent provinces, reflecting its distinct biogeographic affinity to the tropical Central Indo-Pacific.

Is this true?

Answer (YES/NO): NO